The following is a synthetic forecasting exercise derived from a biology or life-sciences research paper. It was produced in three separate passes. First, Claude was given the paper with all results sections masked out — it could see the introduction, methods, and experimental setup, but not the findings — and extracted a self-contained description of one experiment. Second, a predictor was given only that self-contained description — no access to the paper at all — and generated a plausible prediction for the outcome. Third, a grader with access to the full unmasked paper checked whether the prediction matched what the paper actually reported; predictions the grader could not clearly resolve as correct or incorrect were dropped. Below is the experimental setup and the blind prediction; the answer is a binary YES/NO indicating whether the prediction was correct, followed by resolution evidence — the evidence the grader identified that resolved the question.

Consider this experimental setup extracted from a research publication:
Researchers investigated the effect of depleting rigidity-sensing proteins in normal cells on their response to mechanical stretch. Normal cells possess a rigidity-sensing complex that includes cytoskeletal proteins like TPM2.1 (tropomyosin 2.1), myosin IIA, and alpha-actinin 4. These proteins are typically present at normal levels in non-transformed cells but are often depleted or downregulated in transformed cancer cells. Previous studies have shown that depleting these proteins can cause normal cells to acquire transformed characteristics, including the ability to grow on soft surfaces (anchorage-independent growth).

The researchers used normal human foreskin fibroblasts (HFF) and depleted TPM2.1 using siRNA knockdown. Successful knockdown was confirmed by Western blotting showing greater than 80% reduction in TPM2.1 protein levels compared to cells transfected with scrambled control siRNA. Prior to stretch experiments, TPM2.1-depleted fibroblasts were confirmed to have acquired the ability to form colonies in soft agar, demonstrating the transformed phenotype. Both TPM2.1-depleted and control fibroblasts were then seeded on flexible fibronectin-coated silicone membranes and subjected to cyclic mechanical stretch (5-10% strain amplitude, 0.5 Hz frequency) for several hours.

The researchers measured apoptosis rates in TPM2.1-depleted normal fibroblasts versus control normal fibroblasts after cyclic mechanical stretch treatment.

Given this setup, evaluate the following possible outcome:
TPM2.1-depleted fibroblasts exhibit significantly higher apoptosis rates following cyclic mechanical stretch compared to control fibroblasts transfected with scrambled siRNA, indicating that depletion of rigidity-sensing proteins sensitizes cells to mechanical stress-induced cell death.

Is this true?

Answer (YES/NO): YES